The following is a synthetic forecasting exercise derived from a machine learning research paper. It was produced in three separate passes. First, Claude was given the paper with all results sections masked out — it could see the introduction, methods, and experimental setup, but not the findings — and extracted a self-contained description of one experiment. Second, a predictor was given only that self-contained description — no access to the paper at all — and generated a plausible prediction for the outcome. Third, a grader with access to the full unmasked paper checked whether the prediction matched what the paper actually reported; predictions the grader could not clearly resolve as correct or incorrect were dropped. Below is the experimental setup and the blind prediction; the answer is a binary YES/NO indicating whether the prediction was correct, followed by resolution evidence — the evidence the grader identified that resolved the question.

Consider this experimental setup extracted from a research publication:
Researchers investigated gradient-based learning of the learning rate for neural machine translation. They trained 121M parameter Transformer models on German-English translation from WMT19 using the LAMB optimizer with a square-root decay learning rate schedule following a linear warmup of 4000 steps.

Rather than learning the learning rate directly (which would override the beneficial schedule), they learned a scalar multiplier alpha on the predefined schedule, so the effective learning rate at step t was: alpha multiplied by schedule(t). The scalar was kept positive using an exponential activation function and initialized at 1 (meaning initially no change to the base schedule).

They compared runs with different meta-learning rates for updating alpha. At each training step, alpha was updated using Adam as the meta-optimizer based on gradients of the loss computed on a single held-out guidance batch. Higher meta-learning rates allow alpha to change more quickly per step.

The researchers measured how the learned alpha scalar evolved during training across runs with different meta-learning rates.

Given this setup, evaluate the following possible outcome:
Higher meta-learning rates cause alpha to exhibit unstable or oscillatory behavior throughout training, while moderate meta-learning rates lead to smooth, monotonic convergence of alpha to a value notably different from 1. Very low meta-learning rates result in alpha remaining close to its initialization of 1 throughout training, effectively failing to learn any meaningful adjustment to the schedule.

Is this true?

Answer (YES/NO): NO